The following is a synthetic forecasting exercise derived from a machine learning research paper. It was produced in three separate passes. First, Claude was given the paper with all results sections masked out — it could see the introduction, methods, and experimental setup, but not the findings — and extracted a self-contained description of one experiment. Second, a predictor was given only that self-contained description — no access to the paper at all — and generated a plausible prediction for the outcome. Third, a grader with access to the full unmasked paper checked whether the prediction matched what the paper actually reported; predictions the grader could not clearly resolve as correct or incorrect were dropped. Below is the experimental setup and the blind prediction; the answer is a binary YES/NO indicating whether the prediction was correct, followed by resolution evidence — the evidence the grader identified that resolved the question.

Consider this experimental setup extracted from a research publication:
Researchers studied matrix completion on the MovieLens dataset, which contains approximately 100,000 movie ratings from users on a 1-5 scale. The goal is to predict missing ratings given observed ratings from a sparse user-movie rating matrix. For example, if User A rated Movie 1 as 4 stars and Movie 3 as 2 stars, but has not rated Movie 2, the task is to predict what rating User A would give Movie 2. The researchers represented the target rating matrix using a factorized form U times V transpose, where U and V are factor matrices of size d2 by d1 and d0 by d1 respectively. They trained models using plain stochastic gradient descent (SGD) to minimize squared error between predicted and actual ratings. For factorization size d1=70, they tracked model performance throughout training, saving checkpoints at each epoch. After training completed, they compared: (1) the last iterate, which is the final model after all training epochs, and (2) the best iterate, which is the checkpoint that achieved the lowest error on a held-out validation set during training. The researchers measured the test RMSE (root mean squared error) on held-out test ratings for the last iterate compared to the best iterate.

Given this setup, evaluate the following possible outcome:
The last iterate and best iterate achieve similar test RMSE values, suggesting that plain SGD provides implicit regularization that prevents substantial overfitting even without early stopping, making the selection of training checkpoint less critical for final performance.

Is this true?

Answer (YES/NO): NO